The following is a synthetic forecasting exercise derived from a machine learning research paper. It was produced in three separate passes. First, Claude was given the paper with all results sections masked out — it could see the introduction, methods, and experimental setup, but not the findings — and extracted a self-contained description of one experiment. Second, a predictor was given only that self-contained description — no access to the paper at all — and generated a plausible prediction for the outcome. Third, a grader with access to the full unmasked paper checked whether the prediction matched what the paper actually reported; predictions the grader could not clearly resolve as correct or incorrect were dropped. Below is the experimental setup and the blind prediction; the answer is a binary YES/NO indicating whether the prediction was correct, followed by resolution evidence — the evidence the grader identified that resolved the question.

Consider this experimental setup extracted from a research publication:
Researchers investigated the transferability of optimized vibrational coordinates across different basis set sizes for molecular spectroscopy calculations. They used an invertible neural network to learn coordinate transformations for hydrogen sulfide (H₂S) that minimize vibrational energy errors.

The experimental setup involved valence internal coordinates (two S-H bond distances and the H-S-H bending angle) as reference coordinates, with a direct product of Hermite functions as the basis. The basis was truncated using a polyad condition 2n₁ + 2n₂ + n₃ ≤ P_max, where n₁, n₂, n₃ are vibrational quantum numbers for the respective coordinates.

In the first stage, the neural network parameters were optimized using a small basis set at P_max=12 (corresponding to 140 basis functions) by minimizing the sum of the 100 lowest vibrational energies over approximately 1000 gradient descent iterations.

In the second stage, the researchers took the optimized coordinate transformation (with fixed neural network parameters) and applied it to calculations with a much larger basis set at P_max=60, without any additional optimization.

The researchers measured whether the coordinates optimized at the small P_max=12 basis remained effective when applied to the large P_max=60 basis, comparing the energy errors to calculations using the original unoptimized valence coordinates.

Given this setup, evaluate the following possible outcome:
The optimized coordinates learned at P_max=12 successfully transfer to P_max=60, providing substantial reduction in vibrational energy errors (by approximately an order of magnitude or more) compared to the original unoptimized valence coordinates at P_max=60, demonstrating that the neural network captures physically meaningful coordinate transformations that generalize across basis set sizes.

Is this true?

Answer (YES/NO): YES